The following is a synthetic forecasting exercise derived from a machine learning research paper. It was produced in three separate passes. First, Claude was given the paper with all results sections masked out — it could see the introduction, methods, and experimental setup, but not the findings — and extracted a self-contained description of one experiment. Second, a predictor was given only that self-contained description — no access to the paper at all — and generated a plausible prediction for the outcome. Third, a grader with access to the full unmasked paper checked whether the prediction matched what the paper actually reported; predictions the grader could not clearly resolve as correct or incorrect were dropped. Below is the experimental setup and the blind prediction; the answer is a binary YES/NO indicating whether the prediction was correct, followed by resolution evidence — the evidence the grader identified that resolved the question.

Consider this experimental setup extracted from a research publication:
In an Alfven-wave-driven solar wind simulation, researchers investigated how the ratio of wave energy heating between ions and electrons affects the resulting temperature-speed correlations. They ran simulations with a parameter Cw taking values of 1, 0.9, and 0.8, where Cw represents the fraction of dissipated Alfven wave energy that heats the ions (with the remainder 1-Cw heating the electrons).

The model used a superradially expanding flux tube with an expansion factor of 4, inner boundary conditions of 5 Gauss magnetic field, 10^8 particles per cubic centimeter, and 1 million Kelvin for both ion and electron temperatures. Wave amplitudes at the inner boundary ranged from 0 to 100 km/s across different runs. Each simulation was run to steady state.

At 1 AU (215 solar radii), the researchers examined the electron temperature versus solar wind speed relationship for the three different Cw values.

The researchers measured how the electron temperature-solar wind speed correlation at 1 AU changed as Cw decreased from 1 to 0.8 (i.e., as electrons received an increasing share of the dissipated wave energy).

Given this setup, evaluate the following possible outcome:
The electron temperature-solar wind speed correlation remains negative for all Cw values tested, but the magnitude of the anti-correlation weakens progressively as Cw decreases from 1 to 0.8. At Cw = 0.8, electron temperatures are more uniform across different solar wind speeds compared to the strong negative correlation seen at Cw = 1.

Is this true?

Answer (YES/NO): NO